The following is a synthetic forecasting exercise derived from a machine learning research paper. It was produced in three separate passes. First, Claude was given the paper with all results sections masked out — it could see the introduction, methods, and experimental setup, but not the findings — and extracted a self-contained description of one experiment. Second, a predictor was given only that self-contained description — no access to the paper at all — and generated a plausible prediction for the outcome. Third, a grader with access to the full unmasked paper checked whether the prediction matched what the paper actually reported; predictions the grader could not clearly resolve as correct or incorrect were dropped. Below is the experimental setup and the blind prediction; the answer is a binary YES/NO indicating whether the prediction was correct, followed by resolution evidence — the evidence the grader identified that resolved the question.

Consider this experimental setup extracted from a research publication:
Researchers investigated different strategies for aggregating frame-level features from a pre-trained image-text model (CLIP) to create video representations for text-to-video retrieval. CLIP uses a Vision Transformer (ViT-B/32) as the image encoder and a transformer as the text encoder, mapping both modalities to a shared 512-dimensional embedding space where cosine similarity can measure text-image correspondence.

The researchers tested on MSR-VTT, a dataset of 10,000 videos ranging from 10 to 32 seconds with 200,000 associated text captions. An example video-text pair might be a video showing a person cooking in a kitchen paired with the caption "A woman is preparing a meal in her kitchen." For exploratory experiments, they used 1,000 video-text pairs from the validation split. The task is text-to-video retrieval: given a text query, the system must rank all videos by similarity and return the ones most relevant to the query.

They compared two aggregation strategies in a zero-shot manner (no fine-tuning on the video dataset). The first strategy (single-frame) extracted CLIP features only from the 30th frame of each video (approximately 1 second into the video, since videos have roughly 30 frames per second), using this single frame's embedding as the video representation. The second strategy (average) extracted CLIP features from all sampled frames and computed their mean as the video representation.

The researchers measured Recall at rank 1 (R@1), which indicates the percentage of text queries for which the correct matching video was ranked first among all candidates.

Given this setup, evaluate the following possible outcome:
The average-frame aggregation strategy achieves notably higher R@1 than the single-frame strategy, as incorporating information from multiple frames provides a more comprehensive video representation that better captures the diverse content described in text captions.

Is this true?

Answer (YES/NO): YES